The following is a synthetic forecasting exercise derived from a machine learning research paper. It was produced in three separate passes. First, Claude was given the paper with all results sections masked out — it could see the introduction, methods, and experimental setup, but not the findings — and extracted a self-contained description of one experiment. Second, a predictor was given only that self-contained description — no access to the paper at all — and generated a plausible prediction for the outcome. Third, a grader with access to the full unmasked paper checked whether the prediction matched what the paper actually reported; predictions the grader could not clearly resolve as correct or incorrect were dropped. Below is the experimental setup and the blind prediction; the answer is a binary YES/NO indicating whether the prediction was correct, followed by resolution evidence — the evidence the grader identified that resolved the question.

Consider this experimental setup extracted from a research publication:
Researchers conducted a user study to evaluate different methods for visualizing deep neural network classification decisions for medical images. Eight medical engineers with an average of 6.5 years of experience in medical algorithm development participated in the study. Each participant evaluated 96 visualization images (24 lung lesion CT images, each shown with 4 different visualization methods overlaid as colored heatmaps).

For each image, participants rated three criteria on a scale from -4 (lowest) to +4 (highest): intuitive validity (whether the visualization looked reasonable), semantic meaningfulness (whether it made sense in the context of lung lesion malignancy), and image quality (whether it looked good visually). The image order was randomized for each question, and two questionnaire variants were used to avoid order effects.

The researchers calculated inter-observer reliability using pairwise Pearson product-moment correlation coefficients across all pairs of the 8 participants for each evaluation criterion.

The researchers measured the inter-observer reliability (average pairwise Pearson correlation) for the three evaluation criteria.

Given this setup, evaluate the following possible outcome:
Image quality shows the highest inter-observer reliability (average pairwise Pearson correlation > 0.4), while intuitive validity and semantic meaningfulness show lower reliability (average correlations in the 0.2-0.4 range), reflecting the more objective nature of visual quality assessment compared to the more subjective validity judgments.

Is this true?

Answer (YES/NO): NO